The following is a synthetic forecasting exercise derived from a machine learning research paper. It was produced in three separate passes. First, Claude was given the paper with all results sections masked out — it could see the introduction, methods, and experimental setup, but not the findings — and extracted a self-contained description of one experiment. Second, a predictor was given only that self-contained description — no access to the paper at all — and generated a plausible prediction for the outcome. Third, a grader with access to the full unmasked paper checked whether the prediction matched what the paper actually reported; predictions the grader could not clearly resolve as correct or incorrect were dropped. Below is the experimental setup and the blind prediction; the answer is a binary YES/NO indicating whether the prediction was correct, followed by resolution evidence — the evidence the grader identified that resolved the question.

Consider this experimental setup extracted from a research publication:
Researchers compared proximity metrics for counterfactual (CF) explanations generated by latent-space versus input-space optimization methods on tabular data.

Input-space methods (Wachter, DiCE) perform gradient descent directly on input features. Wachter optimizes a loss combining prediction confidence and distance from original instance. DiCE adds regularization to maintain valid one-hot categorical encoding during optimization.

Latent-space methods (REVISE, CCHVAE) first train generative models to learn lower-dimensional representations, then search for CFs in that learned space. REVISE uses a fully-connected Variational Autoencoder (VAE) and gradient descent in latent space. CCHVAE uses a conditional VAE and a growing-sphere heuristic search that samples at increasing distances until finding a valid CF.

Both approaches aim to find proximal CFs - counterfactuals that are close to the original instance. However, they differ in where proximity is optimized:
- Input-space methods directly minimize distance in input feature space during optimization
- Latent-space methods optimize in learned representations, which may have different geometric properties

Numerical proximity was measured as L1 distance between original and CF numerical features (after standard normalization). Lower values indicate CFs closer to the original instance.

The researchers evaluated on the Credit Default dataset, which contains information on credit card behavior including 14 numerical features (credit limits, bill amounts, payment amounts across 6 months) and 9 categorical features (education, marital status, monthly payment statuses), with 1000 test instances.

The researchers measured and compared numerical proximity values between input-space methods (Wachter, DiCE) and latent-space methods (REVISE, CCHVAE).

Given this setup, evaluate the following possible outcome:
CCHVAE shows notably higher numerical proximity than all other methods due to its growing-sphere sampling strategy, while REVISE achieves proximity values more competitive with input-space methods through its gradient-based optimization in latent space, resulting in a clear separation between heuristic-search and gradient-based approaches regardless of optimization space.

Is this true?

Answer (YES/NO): NO